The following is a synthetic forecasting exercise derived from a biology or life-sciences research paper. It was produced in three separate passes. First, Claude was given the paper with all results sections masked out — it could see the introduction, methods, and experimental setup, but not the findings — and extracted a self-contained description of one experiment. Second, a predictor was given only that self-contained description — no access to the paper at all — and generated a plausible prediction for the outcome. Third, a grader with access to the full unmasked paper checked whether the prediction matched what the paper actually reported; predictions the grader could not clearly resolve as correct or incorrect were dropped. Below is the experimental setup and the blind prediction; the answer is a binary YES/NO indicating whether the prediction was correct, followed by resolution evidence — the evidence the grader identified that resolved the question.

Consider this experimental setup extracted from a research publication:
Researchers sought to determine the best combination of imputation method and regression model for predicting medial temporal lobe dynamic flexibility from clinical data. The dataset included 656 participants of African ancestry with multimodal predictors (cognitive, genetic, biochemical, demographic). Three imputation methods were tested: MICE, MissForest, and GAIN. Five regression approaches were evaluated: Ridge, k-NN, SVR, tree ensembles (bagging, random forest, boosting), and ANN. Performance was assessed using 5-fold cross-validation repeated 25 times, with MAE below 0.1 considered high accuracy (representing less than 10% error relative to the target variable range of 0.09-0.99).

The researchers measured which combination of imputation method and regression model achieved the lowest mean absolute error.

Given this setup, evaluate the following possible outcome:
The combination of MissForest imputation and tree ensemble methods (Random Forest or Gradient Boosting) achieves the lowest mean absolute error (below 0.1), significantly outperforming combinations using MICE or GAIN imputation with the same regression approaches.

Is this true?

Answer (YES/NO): YES